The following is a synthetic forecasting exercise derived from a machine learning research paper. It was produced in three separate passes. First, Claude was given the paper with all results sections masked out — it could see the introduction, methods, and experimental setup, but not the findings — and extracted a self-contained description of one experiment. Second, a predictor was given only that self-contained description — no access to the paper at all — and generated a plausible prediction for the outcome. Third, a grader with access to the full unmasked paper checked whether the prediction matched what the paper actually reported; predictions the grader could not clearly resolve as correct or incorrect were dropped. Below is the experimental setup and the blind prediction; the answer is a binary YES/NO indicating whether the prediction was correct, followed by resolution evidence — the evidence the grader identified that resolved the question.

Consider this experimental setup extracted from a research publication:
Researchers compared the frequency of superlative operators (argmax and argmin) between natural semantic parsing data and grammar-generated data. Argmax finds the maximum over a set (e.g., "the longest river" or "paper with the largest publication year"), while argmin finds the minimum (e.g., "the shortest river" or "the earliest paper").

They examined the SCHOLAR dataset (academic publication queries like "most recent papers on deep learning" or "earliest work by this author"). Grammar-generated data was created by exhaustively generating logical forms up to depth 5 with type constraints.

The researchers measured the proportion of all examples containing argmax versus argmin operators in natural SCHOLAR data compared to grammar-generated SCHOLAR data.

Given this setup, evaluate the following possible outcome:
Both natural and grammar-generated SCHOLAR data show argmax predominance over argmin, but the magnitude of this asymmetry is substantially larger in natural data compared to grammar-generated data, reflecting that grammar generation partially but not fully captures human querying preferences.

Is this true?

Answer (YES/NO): NO